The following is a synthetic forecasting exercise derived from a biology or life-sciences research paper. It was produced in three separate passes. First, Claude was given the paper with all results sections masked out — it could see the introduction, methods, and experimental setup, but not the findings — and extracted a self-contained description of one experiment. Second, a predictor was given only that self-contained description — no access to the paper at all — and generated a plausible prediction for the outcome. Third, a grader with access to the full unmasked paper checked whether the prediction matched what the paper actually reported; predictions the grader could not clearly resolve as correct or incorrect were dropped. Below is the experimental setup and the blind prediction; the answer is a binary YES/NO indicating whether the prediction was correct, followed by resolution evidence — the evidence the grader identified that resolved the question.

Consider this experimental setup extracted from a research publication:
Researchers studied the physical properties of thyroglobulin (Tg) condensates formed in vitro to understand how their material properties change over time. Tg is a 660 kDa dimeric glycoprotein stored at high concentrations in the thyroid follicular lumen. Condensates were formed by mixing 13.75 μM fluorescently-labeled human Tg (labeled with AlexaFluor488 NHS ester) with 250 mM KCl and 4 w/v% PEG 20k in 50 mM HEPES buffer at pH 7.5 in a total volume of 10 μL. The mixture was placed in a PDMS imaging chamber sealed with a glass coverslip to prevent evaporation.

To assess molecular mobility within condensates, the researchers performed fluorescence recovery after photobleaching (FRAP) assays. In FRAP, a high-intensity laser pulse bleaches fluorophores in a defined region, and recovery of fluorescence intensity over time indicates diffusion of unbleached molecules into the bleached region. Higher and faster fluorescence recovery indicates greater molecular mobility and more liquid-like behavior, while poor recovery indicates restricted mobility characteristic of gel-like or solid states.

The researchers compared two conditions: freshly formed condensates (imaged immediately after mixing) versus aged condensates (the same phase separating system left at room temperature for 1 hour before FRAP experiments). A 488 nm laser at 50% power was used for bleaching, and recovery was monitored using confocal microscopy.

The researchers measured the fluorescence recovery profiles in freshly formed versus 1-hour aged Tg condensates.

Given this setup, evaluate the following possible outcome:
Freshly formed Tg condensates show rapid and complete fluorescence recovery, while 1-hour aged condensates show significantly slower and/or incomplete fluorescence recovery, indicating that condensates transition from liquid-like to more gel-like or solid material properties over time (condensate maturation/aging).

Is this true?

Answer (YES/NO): YES